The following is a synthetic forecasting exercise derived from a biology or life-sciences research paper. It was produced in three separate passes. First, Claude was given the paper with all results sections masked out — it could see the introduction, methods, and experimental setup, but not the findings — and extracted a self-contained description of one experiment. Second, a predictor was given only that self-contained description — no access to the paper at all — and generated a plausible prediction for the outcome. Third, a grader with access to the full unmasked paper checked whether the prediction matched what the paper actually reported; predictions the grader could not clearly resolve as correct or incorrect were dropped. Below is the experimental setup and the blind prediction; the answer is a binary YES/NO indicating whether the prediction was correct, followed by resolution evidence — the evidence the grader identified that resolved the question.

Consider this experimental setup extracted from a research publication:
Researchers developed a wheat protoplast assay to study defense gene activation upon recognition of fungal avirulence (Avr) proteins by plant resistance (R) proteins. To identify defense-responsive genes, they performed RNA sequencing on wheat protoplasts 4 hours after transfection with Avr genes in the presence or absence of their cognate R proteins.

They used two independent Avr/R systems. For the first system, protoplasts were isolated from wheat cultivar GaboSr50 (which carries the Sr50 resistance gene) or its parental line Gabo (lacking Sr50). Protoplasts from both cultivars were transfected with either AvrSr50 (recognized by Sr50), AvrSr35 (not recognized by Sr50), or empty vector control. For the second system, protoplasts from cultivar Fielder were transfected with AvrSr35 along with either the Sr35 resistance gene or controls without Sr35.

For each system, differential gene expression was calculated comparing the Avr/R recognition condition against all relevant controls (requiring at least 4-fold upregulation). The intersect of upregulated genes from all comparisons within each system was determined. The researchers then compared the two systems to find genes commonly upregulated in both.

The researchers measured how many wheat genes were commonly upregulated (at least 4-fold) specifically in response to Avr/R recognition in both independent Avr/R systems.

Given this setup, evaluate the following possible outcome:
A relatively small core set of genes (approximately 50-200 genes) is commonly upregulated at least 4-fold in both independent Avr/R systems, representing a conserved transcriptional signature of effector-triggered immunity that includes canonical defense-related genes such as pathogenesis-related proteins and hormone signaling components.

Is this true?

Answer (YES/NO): YES